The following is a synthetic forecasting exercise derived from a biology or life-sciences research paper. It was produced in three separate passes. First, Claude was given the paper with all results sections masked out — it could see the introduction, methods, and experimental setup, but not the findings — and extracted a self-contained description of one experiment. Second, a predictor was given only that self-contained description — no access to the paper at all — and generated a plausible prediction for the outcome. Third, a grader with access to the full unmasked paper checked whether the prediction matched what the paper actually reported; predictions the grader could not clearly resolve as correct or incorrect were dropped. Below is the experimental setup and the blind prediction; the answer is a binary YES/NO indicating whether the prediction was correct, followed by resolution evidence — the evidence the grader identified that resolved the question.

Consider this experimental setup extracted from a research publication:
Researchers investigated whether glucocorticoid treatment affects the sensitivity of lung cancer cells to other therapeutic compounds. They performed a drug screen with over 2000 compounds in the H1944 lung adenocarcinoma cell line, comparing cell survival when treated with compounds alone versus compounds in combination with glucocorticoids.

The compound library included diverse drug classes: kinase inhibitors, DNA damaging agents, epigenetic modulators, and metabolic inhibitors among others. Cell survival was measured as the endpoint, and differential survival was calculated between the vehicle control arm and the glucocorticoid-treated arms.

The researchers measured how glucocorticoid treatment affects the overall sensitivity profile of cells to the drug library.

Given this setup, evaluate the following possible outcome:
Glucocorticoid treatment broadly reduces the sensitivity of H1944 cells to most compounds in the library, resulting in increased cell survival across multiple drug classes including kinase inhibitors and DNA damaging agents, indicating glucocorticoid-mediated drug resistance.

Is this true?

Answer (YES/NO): YES